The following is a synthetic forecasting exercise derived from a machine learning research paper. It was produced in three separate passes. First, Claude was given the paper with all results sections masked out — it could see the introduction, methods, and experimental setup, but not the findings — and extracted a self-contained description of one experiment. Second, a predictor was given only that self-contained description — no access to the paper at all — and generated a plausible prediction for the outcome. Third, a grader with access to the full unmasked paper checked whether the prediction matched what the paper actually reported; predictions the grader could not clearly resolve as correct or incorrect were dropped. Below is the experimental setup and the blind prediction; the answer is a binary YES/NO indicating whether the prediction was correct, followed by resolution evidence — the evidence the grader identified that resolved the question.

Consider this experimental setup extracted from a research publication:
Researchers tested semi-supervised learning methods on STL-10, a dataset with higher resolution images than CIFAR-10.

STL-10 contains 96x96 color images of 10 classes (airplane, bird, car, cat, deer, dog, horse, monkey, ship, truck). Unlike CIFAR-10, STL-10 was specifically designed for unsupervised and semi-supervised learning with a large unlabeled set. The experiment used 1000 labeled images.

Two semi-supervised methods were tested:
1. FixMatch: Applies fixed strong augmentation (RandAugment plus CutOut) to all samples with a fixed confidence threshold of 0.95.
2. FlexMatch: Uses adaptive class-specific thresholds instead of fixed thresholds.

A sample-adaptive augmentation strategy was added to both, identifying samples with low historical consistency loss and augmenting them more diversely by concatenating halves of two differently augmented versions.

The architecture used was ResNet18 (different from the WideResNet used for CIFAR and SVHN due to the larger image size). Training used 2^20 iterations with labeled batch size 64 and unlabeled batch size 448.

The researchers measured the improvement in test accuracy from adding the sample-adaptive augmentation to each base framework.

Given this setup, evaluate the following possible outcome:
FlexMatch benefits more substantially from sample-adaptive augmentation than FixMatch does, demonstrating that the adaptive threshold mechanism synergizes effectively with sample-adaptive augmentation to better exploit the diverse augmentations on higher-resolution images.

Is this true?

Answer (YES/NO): NO